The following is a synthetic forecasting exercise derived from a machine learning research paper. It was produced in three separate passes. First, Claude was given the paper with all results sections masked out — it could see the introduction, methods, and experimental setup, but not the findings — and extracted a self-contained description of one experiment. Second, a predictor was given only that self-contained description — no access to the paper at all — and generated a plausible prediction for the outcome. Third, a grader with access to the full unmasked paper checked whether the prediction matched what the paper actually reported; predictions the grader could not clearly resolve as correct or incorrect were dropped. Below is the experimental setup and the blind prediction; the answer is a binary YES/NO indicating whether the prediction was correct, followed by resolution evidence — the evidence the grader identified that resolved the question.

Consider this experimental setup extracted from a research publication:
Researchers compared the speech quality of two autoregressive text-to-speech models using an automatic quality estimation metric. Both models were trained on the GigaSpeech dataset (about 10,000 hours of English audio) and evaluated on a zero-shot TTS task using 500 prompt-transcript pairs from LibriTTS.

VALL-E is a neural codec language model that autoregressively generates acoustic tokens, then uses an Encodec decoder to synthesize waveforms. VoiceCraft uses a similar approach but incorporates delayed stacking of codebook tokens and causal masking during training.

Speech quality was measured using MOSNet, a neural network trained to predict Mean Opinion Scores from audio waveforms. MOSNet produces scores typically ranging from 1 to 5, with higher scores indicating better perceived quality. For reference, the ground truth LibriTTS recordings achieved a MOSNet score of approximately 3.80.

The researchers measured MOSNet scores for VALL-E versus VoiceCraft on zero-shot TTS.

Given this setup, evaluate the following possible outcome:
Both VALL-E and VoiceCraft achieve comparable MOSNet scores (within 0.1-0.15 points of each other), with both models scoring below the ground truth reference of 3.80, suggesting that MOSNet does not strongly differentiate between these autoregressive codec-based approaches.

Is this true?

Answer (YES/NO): NO